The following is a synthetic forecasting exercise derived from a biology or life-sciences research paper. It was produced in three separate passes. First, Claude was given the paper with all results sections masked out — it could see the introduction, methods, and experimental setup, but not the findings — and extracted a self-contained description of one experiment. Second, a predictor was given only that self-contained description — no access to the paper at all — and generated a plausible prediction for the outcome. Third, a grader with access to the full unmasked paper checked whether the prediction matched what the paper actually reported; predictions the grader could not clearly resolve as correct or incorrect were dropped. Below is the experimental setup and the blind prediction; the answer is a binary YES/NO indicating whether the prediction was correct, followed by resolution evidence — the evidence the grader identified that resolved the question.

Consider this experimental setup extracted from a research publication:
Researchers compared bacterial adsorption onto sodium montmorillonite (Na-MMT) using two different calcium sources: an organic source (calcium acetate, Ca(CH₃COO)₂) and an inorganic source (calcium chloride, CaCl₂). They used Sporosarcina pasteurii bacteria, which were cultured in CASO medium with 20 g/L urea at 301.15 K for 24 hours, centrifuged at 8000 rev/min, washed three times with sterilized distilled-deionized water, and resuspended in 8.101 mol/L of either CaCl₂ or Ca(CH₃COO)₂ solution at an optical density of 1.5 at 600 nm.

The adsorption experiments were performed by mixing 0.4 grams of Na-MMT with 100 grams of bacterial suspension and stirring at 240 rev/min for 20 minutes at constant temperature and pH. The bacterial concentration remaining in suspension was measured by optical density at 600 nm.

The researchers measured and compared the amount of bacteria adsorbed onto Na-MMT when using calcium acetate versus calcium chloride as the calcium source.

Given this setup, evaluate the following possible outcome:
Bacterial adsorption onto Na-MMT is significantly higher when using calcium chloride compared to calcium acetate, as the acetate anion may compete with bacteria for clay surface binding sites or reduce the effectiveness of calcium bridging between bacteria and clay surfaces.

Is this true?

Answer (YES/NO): NO